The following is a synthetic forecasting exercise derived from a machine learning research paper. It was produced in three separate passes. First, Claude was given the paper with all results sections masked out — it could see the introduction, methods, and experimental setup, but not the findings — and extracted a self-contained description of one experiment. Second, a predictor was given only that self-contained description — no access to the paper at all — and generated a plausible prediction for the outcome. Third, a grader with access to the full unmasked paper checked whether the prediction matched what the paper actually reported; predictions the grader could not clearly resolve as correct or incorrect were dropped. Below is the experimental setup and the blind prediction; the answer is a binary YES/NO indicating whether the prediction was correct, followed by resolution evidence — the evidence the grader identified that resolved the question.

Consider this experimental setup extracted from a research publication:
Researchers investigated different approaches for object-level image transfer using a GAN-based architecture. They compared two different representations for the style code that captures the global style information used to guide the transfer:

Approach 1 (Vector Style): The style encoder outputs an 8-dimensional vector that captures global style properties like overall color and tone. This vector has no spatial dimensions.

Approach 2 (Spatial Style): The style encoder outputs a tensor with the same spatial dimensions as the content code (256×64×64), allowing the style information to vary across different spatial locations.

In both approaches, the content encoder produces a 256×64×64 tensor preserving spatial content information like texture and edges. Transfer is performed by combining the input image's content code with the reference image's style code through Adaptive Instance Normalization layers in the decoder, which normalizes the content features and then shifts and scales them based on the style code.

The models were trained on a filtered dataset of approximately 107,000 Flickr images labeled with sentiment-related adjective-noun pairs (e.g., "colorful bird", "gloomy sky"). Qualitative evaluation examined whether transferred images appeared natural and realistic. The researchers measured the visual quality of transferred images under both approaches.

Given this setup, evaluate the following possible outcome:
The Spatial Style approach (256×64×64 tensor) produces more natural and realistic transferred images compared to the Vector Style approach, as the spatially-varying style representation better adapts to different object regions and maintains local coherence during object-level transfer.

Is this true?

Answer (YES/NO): NO